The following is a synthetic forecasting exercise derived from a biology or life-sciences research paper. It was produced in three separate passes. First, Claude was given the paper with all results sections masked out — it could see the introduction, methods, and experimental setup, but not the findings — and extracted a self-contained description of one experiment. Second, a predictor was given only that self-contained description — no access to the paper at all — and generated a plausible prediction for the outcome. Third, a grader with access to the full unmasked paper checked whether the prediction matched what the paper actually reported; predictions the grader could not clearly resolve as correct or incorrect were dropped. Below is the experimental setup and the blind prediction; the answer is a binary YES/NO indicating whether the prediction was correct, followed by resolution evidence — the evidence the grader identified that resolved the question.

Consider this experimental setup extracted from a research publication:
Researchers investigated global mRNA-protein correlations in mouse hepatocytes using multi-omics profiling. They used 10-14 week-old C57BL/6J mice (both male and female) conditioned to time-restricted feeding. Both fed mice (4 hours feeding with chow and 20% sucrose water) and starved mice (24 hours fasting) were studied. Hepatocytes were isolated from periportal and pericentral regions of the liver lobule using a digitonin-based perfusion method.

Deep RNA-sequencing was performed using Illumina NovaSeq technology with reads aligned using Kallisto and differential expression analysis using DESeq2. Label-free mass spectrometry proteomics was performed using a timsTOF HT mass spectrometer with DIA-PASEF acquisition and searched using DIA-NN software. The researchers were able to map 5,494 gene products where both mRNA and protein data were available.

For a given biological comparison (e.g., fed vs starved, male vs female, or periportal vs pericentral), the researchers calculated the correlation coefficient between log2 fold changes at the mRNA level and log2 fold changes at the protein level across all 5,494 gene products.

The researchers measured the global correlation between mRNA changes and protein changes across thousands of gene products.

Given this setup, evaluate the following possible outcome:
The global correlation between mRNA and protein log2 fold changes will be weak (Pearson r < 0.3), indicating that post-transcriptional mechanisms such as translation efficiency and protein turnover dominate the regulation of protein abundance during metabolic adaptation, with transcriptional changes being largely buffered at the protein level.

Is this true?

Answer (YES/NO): YES